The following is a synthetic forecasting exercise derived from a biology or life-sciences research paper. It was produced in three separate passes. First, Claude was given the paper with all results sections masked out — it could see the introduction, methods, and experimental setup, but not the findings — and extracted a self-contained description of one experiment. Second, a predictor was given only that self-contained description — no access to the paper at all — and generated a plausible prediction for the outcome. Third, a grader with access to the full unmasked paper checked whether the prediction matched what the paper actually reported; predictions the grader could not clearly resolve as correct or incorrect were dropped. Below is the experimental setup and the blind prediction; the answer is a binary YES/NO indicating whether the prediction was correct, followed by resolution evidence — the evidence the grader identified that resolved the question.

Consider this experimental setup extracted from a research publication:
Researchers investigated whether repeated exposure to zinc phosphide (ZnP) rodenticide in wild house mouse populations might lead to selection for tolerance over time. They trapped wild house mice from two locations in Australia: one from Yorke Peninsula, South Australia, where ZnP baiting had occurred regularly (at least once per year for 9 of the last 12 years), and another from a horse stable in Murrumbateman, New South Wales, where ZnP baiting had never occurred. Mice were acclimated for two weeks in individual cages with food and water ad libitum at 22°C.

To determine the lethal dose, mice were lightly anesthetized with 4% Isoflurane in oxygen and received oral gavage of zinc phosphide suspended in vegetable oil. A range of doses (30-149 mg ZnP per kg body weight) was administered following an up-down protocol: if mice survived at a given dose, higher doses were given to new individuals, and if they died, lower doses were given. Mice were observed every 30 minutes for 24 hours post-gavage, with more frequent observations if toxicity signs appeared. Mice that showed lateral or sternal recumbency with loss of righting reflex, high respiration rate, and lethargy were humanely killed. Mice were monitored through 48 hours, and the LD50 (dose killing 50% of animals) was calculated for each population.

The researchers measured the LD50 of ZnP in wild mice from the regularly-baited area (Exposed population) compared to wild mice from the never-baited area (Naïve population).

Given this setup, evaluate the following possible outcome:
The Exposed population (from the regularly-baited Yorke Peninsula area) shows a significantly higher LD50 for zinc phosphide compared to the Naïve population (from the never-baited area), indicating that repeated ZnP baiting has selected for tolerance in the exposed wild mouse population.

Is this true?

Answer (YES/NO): NO